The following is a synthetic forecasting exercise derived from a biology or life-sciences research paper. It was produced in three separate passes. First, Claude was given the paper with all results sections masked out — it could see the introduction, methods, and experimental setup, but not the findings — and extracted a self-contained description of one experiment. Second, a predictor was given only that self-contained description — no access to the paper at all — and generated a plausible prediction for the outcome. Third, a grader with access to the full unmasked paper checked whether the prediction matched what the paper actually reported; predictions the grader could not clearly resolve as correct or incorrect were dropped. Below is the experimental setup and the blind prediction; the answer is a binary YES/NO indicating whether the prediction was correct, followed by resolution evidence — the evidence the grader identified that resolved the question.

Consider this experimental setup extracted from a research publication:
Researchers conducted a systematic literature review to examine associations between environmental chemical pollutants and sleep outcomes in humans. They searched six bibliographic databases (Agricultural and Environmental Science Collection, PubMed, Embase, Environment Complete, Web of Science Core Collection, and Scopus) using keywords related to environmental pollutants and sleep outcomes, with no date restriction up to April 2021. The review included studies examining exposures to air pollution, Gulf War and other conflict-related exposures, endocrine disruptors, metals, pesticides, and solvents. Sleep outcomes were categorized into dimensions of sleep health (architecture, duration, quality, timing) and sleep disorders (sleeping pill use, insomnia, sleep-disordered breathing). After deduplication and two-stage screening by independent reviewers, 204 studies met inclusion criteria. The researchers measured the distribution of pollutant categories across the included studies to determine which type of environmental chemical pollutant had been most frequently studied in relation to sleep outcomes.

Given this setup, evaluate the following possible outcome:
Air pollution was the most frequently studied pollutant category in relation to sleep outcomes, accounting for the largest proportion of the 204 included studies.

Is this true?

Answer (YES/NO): NO